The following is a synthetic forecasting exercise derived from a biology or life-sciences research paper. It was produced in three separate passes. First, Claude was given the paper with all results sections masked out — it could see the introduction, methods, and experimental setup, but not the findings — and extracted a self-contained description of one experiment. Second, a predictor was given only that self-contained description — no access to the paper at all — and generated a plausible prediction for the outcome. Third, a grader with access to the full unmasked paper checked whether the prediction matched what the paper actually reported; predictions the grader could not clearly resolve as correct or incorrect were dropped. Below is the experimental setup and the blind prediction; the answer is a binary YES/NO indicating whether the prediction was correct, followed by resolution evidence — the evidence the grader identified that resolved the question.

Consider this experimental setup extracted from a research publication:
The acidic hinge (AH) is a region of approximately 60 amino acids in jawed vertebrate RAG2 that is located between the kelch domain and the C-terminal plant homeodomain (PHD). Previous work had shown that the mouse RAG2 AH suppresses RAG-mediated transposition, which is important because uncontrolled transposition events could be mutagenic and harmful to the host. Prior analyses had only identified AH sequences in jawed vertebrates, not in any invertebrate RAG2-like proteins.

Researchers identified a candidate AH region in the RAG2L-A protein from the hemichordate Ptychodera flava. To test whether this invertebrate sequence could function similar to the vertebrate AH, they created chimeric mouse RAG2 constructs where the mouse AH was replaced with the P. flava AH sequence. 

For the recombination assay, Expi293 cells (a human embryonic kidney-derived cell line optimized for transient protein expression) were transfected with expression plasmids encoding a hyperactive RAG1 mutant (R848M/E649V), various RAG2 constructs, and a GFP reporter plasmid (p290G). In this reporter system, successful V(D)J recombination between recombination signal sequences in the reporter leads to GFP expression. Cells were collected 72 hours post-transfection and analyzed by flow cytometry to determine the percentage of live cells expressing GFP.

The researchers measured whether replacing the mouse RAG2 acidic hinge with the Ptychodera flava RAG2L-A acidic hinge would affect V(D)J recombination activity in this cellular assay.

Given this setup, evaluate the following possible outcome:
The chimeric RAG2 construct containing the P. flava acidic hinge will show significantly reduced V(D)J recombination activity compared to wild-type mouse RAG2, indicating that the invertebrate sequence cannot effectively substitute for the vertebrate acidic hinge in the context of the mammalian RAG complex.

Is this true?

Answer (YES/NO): NO